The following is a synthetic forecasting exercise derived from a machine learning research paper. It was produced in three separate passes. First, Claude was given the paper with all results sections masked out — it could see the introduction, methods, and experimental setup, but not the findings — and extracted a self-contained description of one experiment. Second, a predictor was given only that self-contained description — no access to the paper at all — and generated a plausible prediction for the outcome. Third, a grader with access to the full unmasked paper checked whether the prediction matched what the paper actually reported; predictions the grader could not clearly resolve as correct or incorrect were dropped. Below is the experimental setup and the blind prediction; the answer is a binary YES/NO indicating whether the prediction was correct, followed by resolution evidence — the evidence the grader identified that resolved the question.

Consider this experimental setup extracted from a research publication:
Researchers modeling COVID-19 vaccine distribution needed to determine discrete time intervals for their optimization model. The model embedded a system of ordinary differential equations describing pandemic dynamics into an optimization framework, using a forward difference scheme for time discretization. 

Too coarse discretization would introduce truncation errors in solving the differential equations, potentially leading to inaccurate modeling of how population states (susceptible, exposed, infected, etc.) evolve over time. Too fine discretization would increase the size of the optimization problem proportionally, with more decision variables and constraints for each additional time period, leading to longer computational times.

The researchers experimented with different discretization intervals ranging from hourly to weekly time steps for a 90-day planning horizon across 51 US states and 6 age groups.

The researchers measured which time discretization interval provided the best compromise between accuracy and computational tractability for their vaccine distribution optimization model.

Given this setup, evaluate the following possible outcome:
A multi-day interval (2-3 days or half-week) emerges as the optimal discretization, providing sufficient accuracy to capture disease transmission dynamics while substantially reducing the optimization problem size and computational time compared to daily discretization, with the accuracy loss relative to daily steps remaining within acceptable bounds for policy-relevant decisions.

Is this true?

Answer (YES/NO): NO